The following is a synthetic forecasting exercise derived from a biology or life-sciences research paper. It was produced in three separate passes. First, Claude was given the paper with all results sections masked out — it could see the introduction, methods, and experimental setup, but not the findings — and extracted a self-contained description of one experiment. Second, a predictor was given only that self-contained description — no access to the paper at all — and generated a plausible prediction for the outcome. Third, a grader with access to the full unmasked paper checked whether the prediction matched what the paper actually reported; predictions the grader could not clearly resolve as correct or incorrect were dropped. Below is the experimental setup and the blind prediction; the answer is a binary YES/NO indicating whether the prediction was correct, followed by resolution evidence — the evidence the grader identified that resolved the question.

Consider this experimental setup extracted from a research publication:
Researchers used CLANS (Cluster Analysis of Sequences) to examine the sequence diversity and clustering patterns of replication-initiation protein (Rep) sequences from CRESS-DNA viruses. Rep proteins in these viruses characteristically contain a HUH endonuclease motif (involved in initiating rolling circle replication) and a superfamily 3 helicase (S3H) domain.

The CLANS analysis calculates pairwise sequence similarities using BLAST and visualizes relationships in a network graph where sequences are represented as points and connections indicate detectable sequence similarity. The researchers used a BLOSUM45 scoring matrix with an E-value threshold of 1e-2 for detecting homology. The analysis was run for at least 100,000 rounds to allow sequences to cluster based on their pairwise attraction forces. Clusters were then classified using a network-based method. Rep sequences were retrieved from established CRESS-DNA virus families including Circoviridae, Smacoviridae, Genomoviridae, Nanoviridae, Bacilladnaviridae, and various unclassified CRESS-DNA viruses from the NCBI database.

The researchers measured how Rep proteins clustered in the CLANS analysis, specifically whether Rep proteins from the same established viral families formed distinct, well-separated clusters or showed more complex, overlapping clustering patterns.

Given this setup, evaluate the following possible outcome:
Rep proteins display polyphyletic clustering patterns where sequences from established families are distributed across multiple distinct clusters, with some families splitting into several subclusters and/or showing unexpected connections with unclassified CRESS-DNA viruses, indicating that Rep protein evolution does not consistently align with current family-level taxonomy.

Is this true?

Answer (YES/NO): NO